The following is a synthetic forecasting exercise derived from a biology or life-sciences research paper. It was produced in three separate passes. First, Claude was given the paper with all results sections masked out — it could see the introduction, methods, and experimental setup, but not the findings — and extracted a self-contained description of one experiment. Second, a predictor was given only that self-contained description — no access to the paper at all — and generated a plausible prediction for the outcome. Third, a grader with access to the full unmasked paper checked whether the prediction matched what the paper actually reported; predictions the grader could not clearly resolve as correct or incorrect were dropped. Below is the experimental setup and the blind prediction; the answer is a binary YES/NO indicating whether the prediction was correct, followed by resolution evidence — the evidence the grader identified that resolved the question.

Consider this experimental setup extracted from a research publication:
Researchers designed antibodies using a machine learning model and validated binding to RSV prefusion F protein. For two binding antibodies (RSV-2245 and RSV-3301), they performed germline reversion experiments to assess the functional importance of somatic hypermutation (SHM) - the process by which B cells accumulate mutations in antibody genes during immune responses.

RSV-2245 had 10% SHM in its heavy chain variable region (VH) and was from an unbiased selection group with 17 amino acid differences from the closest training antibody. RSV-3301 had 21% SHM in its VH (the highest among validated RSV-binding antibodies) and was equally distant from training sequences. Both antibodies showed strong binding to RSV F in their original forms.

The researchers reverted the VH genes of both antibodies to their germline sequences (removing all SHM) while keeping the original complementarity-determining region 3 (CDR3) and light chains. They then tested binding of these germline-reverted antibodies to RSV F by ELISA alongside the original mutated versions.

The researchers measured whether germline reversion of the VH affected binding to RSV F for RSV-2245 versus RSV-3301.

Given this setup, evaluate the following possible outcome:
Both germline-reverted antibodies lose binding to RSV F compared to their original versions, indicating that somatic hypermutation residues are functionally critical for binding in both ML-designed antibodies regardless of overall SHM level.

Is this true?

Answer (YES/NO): NO